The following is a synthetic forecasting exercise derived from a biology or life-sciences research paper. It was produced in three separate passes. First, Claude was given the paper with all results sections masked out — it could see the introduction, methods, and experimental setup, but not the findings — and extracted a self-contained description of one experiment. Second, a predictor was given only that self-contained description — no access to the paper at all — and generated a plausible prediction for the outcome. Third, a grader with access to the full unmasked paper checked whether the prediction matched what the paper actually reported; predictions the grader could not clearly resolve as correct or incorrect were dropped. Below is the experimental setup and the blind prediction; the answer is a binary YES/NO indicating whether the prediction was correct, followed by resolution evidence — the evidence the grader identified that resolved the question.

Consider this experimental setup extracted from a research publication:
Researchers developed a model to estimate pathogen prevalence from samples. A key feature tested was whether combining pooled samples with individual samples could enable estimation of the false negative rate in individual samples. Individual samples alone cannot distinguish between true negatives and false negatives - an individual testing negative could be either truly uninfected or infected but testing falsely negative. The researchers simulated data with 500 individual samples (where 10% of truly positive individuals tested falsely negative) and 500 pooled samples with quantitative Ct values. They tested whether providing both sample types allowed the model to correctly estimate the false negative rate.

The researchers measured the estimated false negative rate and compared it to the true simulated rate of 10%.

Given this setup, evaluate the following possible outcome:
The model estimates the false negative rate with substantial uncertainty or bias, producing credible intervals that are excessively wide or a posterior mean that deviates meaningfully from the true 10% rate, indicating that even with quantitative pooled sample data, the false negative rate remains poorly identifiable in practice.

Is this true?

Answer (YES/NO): NO